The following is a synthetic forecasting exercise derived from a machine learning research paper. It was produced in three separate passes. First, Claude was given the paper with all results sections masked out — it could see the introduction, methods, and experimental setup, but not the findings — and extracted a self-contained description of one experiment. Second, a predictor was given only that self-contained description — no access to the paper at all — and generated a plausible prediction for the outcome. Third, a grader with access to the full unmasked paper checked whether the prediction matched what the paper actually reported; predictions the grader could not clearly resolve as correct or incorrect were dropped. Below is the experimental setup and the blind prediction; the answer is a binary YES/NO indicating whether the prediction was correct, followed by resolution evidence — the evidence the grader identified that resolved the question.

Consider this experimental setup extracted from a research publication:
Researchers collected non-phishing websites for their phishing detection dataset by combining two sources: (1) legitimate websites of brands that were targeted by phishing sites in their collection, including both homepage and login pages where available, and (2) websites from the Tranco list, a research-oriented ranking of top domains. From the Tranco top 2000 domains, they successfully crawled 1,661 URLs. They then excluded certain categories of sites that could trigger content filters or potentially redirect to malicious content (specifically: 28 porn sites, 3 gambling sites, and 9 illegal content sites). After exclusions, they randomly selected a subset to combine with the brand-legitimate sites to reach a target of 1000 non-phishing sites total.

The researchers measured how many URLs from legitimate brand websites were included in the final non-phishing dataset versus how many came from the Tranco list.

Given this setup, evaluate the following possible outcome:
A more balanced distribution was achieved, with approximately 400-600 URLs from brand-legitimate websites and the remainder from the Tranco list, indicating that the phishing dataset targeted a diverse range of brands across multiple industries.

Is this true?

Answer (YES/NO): NO